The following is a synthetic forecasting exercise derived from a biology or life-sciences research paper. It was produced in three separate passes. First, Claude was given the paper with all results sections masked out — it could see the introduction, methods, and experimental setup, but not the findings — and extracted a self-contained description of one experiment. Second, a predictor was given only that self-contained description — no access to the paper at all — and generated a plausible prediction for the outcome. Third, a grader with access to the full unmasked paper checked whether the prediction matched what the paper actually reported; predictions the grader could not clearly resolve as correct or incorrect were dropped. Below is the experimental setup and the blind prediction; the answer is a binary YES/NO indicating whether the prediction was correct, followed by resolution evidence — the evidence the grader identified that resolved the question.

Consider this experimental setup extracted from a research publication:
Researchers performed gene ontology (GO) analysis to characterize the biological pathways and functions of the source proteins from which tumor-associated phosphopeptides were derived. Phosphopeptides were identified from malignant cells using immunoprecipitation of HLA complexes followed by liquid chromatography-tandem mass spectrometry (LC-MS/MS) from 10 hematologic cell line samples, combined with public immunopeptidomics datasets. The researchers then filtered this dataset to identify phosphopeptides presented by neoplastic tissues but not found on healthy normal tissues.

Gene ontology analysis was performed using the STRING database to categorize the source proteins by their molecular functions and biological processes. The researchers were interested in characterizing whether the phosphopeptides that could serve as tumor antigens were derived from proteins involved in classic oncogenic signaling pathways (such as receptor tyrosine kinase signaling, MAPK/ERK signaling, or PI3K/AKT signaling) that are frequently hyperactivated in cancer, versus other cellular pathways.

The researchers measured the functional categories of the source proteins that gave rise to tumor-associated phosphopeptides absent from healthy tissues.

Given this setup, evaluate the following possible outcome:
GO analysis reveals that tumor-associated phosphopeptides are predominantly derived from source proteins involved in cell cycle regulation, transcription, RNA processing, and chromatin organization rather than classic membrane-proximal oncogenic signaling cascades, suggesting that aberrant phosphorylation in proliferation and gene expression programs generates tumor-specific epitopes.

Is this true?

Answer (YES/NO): YES